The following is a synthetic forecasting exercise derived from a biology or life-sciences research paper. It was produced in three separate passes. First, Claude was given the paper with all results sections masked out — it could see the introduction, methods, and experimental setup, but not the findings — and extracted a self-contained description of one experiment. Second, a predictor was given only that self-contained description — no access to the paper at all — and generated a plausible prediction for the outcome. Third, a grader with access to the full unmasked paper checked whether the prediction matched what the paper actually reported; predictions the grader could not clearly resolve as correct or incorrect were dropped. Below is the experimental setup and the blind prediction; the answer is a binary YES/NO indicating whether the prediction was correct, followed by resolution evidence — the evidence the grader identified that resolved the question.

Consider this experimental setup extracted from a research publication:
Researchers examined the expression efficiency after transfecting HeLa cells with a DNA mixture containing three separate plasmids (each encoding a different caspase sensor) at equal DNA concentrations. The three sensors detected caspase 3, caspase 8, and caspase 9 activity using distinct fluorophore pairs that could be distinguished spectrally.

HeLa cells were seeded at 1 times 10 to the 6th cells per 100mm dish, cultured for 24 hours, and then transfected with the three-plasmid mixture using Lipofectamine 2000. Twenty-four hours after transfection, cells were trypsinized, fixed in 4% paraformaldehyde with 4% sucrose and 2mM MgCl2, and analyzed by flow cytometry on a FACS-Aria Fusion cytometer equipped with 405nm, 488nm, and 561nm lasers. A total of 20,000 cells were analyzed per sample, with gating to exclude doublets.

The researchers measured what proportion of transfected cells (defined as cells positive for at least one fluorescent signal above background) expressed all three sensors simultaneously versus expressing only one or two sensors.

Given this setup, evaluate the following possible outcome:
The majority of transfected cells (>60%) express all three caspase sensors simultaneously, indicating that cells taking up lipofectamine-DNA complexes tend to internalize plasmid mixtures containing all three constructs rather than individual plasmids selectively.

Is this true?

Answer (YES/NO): YES